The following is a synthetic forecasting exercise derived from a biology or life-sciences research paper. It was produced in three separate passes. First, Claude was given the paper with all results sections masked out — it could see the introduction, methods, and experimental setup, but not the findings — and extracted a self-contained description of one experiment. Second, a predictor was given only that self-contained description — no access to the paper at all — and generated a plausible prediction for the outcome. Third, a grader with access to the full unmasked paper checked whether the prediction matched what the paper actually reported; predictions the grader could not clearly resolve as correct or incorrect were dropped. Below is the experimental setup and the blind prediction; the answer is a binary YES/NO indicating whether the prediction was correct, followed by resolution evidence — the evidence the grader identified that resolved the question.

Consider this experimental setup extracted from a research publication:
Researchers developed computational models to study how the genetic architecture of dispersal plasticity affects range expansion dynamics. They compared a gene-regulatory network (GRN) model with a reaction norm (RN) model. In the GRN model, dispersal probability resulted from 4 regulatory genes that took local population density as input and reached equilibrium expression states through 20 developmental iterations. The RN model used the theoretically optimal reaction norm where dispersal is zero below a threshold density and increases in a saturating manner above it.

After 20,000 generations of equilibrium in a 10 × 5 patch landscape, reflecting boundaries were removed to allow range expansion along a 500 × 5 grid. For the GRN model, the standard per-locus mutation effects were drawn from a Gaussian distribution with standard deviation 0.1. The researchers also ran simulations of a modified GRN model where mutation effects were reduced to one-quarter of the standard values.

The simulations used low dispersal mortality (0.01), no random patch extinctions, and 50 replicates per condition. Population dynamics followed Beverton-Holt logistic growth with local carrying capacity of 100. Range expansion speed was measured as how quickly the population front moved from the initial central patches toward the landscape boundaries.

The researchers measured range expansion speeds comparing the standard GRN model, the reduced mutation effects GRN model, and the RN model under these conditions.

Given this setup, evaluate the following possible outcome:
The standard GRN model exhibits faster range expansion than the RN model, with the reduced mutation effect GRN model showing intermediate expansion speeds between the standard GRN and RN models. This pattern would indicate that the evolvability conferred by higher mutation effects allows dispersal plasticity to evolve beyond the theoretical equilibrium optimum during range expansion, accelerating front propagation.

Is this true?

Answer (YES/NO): NO